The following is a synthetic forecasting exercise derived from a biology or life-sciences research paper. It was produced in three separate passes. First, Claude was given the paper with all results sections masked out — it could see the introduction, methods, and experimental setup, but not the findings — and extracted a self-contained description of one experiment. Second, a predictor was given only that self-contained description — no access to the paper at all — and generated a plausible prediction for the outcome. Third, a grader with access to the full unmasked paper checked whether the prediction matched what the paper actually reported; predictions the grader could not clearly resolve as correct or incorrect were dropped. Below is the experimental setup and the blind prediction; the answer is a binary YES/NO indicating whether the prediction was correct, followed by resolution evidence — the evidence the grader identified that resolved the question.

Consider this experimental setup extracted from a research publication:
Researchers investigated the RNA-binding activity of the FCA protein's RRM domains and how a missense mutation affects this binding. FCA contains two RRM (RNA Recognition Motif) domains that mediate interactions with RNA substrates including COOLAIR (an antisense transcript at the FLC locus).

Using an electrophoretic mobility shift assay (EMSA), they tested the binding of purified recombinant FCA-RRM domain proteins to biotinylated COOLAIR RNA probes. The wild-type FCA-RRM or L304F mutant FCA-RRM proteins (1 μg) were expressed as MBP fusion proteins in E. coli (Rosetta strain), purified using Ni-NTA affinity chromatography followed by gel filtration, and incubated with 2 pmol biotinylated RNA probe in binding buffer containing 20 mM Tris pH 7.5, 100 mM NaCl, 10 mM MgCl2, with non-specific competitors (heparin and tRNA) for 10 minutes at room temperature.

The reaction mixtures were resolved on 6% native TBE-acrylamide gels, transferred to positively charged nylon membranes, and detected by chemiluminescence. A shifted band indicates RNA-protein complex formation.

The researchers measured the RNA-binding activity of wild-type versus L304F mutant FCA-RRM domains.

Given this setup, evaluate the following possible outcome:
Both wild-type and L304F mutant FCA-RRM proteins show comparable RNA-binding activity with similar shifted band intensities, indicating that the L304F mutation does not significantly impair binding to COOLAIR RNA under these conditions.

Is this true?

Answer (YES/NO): NO